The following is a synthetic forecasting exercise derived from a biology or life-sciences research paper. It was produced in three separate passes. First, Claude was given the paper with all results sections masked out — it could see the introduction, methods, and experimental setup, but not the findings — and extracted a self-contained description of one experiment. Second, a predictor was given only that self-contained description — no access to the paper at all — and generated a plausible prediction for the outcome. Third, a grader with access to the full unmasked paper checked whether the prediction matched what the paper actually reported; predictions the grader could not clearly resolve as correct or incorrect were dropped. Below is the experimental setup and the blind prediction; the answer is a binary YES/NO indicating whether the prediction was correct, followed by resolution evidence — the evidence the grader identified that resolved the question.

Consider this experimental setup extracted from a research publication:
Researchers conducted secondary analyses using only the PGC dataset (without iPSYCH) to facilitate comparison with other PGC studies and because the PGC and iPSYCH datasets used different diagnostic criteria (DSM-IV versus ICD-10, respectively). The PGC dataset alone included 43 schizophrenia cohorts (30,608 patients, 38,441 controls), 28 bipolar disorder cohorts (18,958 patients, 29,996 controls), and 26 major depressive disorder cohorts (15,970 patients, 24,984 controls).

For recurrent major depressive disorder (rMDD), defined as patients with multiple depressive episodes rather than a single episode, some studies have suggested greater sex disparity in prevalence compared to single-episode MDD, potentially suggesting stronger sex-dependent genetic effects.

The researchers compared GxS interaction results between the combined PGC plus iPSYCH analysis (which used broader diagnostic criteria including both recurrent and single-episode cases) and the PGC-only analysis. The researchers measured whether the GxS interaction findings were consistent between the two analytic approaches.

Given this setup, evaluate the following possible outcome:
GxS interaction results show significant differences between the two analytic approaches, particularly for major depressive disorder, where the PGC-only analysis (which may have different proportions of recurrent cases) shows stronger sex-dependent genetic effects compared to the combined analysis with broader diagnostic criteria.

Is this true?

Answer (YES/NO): NO